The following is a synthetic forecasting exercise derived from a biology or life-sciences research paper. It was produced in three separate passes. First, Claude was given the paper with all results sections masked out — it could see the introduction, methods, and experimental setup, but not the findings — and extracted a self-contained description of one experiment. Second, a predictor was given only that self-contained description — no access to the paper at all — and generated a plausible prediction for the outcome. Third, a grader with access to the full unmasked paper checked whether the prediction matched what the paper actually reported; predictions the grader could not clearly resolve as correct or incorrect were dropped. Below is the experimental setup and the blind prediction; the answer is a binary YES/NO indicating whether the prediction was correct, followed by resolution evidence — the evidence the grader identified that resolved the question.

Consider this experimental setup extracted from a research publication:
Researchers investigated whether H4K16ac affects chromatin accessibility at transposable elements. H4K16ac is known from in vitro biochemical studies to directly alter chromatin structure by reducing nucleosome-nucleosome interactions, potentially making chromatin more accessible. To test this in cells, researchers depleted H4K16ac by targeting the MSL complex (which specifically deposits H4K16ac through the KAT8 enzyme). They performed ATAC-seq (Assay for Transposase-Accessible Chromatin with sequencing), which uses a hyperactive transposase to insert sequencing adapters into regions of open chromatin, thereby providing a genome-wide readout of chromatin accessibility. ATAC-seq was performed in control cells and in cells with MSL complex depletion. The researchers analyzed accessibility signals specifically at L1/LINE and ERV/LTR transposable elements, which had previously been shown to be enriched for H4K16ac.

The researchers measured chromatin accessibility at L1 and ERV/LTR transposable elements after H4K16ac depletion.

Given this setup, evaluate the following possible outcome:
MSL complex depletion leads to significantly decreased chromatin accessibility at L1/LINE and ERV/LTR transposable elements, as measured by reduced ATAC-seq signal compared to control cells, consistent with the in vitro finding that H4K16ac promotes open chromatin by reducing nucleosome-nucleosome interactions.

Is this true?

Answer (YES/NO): YES